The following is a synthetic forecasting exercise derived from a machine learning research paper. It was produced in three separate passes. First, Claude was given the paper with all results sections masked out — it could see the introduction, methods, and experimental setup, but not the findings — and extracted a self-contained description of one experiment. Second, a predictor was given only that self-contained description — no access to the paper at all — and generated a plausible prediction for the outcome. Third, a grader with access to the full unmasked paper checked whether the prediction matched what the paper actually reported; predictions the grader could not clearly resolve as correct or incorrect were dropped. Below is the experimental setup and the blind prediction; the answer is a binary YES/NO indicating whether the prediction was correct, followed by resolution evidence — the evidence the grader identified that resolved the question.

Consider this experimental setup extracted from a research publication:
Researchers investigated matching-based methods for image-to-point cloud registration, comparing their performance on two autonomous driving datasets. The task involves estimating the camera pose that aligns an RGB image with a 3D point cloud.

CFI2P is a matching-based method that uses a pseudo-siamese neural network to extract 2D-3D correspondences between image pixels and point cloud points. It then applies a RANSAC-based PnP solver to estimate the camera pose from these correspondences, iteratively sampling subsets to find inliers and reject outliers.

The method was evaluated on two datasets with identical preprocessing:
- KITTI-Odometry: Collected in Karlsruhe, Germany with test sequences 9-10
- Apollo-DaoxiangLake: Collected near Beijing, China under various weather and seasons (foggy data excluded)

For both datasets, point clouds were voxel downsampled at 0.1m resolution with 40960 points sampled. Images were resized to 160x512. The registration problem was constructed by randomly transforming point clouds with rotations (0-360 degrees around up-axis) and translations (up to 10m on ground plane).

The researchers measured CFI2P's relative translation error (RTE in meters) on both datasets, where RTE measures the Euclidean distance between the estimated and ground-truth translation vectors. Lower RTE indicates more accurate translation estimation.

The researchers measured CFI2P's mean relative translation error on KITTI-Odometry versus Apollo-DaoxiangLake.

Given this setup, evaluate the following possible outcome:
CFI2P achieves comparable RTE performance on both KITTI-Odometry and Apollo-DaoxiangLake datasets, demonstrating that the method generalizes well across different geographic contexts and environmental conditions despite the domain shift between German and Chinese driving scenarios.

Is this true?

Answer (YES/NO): NO